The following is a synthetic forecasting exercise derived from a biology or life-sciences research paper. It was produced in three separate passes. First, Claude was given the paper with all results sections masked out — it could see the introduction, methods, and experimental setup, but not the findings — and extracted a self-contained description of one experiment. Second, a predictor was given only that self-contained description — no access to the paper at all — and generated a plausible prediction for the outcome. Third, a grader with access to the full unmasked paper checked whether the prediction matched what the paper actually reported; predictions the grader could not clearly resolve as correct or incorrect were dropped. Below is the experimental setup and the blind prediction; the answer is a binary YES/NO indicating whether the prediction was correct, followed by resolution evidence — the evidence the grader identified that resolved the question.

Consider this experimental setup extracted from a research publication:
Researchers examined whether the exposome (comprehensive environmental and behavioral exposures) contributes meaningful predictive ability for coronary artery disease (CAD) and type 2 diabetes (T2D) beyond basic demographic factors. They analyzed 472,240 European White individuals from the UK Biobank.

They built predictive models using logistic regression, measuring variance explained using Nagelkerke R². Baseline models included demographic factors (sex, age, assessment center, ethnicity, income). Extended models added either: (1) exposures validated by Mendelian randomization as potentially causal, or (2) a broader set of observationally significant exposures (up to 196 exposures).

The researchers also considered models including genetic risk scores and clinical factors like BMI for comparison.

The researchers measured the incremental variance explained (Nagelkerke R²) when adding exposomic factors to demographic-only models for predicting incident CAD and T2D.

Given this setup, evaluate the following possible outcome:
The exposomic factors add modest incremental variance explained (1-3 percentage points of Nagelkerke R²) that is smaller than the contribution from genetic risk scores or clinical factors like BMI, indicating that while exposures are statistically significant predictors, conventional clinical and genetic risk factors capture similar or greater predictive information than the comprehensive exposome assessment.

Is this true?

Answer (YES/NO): NO